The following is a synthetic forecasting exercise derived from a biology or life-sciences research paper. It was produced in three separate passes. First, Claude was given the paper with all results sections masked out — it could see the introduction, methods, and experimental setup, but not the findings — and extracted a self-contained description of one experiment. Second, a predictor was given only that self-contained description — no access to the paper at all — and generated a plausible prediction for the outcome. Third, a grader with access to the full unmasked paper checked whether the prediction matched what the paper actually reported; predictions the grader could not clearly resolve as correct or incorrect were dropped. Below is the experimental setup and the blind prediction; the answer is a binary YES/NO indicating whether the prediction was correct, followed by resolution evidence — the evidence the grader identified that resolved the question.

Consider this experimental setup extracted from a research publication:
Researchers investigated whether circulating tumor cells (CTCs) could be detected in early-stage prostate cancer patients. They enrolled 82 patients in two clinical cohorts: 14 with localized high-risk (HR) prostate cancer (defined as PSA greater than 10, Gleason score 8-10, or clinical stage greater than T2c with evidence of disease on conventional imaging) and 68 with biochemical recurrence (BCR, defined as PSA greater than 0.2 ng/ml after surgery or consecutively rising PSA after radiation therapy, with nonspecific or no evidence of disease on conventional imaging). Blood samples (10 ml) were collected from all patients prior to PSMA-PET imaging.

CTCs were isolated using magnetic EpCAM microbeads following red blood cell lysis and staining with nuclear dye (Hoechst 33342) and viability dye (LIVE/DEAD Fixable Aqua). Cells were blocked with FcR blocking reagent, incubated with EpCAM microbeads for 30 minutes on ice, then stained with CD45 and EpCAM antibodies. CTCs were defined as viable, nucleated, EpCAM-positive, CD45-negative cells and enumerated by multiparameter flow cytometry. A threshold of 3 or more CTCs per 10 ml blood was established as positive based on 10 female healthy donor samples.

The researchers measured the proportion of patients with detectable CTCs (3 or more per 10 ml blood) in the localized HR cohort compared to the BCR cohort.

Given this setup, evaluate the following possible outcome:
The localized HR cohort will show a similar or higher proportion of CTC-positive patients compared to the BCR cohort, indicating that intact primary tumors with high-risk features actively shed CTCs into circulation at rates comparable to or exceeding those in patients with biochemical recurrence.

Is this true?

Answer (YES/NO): NO